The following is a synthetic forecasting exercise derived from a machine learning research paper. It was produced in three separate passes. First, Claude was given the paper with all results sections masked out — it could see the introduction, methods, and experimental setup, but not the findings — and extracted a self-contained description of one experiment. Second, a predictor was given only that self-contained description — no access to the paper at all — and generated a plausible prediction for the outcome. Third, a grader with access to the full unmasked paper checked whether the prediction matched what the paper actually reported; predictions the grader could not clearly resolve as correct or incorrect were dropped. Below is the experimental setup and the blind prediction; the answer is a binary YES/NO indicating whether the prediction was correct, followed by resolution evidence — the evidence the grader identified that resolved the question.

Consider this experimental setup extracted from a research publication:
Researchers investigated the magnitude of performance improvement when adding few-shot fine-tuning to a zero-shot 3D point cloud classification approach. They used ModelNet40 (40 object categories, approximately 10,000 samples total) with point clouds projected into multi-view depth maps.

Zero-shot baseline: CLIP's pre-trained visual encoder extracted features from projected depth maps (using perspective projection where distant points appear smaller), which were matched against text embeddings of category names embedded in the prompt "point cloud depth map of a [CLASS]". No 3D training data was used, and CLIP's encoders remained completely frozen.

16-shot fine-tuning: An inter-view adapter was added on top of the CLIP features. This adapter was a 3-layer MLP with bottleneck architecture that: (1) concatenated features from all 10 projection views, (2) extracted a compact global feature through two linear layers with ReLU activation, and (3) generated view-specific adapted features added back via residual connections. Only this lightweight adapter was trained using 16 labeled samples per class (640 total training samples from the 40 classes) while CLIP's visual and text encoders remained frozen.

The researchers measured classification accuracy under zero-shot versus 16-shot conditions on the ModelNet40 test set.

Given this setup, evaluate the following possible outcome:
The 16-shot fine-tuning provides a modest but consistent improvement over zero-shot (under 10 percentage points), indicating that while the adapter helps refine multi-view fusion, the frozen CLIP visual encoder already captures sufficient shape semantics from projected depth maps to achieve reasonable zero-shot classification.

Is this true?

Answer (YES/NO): NO